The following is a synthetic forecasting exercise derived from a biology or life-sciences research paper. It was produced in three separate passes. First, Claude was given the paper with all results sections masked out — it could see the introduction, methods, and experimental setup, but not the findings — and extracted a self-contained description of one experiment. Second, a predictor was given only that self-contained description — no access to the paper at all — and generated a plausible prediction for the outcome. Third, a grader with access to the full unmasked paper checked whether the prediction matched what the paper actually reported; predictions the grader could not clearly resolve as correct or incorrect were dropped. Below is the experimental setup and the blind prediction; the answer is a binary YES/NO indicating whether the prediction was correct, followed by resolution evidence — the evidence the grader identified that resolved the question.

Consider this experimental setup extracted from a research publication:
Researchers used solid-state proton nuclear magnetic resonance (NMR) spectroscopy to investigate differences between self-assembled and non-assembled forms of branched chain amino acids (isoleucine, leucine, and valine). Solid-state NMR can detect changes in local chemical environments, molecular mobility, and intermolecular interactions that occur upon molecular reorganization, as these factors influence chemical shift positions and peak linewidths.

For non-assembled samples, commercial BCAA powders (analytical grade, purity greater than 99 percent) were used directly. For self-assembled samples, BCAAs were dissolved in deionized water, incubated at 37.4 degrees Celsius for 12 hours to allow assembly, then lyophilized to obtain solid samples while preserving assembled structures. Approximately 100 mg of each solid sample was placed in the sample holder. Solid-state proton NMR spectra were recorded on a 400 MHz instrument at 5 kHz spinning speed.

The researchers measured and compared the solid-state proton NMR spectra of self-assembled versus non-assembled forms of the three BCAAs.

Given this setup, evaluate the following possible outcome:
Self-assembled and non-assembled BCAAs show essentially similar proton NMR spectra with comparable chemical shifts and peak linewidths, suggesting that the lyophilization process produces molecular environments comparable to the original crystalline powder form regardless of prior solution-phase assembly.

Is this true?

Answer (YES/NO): NO